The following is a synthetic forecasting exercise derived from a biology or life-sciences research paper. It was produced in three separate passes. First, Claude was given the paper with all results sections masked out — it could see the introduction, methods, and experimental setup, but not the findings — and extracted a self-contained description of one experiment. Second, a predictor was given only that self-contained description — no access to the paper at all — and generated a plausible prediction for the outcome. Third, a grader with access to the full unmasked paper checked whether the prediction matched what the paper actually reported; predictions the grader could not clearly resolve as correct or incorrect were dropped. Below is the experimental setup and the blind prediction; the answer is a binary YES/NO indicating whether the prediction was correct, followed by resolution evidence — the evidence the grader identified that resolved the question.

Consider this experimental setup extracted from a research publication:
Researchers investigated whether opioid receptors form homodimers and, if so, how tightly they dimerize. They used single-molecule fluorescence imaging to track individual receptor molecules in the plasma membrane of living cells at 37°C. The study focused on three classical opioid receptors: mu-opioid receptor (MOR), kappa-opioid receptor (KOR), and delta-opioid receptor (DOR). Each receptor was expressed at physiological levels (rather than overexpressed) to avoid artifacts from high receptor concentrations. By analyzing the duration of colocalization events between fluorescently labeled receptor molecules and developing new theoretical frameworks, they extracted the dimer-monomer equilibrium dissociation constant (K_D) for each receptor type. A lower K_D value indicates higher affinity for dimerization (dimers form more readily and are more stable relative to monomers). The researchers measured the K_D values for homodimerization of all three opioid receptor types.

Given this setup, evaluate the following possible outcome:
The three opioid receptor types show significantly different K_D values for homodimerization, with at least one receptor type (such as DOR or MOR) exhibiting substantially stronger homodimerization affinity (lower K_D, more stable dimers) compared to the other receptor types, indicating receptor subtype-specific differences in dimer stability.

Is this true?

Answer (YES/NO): NO